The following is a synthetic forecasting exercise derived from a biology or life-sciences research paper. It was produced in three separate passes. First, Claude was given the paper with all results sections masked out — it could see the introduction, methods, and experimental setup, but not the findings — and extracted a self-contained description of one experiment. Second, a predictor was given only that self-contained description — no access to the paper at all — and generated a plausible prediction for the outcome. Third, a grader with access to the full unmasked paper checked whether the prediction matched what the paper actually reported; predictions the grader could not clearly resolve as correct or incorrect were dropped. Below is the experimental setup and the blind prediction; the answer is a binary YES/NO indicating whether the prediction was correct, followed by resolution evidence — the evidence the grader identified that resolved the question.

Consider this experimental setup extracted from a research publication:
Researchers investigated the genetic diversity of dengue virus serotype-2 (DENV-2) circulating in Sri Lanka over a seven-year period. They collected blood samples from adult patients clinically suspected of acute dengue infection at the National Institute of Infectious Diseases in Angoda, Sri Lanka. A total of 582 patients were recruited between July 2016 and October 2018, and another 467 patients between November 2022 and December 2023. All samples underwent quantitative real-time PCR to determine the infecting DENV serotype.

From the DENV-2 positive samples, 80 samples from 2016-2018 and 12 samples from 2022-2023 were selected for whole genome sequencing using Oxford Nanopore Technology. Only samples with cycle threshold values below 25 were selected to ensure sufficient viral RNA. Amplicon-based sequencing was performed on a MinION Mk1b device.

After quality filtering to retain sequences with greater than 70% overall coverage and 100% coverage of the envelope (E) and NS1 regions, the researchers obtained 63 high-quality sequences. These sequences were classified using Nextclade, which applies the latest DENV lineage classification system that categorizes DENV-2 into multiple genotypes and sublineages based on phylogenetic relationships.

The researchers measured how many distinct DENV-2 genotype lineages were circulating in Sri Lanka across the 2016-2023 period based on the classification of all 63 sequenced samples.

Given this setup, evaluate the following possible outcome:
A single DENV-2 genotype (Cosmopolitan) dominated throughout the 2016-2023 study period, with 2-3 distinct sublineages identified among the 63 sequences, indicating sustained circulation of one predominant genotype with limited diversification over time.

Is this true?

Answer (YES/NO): NO